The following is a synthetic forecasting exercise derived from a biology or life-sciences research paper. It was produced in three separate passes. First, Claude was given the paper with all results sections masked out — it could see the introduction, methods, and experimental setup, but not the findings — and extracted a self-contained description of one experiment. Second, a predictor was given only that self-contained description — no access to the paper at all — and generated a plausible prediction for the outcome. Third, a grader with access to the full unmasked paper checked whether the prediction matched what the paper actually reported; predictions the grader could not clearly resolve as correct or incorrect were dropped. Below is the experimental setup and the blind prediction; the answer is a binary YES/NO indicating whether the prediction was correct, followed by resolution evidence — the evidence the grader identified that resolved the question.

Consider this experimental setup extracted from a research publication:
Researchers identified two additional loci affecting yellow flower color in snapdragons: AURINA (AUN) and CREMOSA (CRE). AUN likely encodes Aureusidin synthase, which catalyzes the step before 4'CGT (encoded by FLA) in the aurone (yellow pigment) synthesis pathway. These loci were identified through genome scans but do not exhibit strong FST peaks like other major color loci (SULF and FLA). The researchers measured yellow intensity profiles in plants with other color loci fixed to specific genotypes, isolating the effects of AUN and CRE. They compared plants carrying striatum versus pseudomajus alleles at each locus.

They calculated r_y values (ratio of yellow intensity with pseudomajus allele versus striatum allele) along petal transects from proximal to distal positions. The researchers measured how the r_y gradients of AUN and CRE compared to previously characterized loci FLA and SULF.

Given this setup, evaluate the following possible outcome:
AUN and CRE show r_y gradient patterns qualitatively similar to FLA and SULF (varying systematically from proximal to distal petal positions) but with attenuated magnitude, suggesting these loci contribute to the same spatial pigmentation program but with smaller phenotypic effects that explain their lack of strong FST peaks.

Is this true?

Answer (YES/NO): YES